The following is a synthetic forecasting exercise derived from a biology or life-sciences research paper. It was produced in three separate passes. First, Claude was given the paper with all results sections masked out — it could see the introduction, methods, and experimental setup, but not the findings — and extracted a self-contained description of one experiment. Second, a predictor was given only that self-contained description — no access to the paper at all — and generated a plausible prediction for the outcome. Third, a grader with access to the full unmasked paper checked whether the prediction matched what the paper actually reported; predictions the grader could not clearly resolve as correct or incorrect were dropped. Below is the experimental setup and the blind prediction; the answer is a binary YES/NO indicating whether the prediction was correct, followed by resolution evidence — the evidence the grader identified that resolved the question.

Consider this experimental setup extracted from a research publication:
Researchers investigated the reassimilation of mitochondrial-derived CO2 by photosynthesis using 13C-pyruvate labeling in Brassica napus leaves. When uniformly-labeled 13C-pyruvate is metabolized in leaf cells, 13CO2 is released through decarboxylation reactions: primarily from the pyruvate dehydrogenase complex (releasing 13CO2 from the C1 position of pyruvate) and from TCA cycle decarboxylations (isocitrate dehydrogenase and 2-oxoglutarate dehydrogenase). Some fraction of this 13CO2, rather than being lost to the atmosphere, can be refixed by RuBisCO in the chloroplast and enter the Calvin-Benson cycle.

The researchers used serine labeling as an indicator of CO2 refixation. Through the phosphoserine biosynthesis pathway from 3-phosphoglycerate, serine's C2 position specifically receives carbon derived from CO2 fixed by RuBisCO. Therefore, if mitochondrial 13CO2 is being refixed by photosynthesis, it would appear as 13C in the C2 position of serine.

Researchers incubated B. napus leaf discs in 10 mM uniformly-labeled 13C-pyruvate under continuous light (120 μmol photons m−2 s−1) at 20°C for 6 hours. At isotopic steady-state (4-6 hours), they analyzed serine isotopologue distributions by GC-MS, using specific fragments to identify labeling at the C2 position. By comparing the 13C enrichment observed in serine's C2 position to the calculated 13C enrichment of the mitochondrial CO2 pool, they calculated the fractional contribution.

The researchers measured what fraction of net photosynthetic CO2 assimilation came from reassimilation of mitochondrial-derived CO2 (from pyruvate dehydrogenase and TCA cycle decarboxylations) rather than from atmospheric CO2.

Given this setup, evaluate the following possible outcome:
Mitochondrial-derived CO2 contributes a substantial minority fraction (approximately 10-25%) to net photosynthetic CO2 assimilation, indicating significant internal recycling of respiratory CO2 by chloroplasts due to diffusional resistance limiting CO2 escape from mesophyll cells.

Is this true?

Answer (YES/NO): NO